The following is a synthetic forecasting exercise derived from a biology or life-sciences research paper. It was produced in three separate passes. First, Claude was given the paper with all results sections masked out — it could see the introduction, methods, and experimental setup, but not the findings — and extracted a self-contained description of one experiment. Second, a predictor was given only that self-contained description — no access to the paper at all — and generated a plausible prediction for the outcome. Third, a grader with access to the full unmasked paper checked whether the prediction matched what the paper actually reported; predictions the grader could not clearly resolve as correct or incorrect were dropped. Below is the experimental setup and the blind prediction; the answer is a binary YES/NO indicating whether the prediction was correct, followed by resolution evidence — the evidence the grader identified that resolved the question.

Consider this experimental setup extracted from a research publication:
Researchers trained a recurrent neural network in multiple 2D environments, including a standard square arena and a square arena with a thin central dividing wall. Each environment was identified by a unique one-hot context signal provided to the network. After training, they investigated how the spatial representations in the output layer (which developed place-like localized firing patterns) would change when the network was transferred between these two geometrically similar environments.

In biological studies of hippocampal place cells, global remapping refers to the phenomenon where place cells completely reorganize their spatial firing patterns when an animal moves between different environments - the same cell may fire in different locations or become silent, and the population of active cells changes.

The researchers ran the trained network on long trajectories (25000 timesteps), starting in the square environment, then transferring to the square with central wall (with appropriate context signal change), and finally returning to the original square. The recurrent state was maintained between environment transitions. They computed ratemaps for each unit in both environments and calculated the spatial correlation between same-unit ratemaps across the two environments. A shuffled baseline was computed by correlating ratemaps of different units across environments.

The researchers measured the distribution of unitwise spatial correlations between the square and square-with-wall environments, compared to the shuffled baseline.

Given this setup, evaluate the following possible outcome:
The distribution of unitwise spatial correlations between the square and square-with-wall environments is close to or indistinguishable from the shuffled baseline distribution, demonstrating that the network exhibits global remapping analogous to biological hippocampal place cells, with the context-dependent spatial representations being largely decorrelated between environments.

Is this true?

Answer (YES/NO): YES